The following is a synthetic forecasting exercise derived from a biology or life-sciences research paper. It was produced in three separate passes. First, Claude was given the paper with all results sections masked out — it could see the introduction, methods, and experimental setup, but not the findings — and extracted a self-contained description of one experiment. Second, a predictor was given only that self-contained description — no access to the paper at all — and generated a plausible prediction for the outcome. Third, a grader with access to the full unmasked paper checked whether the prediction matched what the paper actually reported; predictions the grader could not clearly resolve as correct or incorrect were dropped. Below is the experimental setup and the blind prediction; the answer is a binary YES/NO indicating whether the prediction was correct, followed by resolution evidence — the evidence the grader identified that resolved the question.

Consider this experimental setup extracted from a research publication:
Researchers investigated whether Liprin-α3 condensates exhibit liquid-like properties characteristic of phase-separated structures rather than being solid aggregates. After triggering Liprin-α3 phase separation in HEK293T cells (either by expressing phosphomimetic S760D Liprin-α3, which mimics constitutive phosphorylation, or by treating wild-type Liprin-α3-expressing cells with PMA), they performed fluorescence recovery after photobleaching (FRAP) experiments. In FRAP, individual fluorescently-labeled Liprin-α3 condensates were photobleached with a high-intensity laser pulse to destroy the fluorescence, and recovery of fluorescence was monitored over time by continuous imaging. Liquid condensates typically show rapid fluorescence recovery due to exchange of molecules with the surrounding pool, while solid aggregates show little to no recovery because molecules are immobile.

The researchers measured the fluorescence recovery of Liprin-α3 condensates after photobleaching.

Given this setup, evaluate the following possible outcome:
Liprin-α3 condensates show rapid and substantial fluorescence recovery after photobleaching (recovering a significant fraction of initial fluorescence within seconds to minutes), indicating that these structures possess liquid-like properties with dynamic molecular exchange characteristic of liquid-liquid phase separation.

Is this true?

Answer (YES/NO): YES